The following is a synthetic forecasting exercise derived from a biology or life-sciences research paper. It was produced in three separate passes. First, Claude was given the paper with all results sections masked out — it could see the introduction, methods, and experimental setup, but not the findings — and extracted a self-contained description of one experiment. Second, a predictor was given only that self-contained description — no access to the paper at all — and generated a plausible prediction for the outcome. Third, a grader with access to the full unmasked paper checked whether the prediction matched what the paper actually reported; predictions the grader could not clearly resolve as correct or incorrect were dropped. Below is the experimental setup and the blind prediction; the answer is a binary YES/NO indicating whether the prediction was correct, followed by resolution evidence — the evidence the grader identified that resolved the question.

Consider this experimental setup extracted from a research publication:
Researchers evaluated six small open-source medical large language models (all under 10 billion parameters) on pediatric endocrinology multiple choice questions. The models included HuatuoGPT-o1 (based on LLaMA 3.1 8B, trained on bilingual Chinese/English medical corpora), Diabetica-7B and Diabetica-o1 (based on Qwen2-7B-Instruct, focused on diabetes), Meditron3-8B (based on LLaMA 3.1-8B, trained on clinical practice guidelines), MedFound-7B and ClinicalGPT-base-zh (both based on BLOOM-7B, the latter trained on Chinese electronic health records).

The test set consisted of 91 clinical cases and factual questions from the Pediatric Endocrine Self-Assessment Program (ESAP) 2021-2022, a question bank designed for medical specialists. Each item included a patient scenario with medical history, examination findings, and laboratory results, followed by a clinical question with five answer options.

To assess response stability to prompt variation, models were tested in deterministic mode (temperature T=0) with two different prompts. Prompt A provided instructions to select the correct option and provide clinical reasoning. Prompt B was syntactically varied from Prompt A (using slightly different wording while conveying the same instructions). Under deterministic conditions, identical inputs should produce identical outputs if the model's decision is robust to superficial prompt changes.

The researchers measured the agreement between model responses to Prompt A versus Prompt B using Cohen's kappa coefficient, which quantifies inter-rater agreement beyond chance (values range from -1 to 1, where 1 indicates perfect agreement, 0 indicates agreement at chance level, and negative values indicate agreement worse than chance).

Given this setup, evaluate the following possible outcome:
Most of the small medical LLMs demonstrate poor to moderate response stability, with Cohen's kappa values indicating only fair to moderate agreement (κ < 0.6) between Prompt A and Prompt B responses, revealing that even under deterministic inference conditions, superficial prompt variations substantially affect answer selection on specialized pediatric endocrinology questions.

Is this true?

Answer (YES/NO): YES